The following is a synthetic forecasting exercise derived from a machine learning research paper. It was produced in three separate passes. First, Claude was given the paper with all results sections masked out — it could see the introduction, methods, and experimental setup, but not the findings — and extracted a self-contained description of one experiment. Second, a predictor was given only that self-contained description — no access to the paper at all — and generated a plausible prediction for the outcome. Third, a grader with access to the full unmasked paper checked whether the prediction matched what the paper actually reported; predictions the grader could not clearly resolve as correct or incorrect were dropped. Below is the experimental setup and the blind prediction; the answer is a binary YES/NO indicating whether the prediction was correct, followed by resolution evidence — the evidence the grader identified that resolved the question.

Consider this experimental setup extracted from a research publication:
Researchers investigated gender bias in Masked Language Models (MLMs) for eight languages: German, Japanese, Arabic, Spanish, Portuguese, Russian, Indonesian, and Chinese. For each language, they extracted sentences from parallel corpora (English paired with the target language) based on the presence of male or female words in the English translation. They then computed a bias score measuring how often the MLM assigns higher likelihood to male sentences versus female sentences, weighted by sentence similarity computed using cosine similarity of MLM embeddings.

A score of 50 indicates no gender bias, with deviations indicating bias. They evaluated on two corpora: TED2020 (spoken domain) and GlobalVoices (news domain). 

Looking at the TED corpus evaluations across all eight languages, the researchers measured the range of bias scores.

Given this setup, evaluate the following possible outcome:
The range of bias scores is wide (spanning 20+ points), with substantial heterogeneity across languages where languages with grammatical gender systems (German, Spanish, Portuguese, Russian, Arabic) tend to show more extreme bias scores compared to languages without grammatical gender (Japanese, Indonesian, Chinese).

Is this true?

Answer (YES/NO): NO